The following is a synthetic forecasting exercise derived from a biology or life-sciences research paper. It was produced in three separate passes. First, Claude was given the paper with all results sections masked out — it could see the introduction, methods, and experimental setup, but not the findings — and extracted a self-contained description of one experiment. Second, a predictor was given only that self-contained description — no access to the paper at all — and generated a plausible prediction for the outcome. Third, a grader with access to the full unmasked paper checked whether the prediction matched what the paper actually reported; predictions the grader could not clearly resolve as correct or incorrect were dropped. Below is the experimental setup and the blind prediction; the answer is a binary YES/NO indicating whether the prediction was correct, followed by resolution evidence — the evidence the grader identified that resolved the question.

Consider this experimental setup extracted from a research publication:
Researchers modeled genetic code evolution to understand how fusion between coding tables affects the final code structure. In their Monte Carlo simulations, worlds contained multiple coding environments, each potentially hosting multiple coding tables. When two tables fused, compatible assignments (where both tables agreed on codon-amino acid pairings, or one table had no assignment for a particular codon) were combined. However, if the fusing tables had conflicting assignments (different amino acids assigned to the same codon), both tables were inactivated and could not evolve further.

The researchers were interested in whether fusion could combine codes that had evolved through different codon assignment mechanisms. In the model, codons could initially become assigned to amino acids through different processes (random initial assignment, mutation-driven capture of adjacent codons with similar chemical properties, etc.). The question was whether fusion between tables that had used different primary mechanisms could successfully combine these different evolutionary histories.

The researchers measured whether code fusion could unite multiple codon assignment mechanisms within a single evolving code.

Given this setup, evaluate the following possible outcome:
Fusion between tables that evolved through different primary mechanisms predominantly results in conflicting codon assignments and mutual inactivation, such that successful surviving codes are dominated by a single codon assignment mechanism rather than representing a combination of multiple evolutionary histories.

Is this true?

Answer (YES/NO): NO